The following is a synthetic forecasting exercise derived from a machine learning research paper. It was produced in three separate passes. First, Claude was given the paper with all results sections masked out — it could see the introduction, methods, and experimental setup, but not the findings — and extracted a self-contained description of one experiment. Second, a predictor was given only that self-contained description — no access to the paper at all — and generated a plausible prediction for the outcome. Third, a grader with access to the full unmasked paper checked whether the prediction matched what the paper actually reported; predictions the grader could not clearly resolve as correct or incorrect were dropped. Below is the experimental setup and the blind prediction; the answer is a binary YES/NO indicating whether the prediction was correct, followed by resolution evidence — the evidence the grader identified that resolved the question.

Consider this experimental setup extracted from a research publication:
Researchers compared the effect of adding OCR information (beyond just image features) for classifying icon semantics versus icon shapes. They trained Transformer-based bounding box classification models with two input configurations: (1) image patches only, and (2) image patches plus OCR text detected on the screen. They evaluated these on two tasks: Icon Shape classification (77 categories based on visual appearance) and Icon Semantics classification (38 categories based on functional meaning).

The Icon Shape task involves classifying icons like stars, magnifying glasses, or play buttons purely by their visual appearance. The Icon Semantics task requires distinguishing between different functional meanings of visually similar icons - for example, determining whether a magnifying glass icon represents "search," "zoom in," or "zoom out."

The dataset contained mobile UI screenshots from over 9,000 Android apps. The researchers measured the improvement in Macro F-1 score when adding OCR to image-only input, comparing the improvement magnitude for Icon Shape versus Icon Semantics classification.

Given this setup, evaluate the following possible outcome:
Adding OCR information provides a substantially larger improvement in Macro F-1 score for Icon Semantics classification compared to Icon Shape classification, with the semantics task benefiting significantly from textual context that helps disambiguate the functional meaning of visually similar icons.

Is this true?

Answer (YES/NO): NO